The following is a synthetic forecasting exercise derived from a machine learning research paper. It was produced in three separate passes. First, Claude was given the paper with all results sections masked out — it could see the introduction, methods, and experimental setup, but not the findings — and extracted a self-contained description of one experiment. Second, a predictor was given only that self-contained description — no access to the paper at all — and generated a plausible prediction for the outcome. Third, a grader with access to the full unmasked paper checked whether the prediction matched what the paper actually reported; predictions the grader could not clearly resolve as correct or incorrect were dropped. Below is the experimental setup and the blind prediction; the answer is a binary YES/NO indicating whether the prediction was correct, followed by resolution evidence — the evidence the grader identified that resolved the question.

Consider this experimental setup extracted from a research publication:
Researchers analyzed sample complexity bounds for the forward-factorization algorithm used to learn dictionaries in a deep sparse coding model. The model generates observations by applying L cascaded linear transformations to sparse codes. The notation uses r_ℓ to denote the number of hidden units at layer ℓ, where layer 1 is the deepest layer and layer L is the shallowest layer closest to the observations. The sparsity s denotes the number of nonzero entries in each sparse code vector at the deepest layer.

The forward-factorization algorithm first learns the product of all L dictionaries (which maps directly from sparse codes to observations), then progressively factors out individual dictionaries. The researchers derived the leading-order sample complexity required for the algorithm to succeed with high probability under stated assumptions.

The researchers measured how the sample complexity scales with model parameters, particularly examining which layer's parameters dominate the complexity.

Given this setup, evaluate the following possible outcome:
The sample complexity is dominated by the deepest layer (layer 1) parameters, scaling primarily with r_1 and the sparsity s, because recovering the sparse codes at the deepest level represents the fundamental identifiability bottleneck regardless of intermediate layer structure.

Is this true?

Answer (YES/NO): YES